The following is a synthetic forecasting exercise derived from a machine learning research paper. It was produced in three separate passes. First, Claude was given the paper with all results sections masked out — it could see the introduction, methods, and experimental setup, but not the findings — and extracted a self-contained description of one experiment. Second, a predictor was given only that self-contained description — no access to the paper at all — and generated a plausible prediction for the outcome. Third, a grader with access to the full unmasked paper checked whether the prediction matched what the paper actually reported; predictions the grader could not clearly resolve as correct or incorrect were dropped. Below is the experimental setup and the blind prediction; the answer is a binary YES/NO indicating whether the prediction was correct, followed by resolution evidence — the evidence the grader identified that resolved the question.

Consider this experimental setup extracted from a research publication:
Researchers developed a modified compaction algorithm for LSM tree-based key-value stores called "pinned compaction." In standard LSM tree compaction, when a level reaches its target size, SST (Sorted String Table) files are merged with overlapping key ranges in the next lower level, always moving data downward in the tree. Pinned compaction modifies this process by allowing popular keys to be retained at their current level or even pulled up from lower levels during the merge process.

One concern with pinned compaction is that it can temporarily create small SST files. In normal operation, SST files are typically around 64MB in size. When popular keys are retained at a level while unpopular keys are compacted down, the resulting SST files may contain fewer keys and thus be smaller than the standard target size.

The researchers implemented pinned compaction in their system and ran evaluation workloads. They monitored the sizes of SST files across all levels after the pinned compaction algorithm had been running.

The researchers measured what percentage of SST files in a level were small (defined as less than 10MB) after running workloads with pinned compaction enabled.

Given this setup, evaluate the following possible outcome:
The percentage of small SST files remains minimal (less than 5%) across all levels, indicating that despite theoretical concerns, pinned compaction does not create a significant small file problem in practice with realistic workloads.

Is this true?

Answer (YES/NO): NO